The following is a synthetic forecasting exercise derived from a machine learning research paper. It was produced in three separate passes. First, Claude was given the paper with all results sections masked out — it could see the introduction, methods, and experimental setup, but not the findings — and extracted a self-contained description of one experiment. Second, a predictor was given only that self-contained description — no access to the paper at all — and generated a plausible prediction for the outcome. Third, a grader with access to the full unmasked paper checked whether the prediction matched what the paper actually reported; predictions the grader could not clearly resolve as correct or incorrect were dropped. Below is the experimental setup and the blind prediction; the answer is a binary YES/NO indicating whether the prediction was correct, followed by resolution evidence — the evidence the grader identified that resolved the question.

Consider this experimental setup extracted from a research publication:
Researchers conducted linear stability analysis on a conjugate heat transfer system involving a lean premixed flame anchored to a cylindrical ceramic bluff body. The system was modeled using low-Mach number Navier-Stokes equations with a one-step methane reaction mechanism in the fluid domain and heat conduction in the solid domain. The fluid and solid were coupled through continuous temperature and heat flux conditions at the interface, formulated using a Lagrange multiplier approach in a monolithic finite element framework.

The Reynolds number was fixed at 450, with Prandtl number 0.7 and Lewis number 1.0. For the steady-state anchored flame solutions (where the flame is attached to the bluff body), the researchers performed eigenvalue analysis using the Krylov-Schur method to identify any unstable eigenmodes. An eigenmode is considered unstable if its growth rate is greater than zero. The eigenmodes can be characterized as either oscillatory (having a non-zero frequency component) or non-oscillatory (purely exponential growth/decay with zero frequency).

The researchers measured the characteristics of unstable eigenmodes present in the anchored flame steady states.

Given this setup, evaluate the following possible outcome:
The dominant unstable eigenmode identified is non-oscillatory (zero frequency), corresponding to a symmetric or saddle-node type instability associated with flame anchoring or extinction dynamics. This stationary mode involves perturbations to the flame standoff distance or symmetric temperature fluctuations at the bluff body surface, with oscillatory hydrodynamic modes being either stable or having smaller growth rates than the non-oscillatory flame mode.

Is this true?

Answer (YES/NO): YES